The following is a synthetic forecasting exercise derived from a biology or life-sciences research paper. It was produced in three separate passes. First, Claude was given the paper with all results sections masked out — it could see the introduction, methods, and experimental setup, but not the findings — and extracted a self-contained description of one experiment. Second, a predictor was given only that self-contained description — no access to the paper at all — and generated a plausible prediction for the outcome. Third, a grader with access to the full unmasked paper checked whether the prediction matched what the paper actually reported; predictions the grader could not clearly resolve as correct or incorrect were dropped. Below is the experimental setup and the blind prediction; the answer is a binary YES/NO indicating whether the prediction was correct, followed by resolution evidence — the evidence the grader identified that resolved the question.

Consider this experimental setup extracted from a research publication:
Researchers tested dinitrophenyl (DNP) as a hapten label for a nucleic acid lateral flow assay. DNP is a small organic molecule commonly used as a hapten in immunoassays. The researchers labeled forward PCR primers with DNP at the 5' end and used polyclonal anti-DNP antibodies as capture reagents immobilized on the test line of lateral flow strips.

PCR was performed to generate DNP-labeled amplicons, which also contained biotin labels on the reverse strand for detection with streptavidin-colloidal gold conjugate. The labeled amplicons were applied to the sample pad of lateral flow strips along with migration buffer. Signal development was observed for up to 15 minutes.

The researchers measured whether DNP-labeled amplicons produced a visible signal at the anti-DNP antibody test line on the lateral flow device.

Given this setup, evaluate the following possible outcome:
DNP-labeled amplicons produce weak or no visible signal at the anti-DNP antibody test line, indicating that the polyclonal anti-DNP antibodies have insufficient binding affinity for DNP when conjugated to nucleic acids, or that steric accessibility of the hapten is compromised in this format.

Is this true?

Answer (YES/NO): YES